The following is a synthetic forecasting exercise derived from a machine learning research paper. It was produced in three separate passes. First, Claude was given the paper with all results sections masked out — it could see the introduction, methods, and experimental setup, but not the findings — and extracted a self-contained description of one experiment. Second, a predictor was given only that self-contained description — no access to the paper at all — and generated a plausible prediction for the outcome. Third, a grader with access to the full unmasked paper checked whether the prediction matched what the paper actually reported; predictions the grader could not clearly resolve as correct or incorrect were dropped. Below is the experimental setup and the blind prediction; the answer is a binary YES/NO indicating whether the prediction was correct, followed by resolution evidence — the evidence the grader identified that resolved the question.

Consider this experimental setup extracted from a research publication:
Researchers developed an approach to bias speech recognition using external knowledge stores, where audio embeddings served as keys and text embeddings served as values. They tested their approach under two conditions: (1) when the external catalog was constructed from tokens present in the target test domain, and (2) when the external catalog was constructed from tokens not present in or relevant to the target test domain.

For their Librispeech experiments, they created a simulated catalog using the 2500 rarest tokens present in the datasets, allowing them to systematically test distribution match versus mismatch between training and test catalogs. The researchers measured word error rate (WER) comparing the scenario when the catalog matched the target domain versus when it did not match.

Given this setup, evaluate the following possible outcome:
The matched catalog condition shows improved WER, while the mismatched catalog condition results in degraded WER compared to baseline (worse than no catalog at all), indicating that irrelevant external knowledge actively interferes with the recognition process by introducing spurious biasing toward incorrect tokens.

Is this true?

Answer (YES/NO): NO